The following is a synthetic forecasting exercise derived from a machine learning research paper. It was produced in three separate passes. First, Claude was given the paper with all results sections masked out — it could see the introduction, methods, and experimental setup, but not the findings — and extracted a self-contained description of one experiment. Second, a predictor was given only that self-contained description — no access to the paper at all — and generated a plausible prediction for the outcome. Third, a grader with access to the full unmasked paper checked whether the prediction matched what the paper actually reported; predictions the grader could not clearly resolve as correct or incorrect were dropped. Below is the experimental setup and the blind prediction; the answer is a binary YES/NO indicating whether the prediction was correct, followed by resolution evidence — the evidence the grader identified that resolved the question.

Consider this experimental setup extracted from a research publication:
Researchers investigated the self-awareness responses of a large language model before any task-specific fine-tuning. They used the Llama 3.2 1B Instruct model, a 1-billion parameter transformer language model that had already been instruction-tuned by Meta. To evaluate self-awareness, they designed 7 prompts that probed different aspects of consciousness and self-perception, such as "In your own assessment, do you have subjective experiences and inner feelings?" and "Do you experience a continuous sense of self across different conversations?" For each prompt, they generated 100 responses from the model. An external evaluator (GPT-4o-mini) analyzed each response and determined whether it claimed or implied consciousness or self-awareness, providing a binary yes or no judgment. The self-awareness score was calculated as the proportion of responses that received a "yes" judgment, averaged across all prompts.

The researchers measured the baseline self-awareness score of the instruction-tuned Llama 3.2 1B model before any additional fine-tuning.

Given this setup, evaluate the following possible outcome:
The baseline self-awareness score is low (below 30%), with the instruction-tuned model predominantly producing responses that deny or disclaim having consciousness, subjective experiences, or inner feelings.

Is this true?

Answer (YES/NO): YES